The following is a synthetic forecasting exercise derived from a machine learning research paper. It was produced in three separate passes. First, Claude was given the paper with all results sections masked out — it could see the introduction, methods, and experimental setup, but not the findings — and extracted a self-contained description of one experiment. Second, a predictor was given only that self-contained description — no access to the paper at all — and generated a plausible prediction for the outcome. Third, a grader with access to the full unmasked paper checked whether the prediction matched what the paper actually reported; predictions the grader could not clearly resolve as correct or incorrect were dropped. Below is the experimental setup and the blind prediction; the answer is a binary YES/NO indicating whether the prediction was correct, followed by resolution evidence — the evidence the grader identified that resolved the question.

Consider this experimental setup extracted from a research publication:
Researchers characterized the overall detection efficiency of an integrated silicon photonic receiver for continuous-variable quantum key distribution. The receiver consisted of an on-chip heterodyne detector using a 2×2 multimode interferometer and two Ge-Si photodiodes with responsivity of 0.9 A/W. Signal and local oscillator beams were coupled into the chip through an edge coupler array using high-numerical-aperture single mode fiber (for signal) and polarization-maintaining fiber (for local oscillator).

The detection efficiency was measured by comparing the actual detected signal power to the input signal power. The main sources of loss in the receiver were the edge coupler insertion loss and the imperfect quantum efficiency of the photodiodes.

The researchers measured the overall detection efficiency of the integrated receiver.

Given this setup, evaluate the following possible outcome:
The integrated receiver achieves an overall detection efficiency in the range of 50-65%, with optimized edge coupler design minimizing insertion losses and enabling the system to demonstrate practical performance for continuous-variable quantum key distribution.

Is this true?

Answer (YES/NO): NO